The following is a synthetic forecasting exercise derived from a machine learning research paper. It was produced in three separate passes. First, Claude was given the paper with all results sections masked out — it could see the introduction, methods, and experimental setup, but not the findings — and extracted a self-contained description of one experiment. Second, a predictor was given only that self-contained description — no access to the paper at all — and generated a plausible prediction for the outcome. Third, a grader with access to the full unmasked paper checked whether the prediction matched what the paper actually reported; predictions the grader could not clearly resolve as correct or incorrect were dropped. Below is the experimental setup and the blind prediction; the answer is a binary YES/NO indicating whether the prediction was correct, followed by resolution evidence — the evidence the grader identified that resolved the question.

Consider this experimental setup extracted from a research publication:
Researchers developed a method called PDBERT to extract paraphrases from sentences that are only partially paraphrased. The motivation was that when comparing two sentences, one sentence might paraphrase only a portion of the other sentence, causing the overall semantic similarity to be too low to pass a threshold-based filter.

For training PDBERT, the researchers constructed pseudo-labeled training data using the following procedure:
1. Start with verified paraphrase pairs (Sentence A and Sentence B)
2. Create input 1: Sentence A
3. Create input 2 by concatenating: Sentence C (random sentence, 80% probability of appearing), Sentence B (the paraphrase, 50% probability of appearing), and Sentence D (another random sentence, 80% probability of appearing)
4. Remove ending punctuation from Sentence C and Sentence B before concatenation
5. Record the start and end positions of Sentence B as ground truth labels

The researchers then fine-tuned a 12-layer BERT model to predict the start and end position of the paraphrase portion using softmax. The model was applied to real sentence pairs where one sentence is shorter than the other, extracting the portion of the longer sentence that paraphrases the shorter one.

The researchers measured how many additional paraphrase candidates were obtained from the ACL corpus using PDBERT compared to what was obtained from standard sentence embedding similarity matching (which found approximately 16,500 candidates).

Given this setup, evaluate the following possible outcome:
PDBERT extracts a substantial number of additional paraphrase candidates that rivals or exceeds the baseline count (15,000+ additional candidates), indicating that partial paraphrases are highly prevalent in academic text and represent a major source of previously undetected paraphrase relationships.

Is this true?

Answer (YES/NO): NO